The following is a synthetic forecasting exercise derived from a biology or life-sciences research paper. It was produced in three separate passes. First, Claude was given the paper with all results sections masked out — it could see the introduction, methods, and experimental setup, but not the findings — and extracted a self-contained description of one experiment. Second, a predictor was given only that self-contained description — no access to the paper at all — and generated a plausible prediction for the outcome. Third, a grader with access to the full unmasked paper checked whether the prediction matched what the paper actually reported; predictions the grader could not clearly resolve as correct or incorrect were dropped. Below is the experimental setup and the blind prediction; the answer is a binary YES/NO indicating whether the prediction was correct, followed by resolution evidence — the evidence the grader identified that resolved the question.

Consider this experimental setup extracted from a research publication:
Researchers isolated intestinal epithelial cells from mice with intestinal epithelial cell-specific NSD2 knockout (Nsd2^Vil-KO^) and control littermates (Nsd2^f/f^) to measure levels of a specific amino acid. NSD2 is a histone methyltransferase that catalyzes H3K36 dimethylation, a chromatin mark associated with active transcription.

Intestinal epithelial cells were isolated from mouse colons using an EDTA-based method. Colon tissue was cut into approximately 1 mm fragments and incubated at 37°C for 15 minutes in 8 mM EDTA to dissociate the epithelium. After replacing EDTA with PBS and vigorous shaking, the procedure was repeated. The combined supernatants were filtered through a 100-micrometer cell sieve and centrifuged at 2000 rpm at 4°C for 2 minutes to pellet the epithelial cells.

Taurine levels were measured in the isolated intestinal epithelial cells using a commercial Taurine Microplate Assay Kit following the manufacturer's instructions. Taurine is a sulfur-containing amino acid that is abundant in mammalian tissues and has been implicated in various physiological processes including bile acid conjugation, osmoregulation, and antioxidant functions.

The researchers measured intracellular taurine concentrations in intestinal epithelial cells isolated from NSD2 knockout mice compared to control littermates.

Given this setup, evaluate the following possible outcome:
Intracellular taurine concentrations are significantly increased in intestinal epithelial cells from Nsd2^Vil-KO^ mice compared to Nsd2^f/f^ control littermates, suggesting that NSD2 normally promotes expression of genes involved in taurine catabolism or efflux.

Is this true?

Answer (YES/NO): NO